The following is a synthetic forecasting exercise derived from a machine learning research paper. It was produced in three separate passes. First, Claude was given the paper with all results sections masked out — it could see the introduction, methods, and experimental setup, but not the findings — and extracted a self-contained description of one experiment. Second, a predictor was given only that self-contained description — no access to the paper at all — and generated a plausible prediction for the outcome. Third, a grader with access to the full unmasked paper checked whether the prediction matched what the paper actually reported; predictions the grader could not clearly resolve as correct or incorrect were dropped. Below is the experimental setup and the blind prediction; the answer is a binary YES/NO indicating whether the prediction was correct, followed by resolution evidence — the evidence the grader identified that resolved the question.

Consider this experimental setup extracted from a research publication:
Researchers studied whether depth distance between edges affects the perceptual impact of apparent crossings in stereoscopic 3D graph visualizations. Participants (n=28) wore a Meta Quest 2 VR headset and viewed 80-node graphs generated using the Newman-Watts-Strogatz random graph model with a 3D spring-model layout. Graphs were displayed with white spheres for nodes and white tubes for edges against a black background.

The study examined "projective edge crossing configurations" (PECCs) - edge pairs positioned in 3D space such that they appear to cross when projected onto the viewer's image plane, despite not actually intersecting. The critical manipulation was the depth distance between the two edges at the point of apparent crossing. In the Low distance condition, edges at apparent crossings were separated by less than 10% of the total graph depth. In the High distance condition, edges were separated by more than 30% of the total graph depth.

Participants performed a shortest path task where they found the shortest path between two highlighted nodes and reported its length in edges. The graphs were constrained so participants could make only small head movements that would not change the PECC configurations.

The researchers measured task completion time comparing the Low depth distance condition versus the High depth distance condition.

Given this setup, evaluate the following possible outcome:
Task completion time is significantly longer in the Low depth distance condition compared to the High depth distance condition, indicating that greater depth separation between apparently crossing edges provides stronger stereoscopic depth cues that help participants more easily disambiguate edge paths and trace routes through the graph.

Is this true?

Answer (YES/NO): NO